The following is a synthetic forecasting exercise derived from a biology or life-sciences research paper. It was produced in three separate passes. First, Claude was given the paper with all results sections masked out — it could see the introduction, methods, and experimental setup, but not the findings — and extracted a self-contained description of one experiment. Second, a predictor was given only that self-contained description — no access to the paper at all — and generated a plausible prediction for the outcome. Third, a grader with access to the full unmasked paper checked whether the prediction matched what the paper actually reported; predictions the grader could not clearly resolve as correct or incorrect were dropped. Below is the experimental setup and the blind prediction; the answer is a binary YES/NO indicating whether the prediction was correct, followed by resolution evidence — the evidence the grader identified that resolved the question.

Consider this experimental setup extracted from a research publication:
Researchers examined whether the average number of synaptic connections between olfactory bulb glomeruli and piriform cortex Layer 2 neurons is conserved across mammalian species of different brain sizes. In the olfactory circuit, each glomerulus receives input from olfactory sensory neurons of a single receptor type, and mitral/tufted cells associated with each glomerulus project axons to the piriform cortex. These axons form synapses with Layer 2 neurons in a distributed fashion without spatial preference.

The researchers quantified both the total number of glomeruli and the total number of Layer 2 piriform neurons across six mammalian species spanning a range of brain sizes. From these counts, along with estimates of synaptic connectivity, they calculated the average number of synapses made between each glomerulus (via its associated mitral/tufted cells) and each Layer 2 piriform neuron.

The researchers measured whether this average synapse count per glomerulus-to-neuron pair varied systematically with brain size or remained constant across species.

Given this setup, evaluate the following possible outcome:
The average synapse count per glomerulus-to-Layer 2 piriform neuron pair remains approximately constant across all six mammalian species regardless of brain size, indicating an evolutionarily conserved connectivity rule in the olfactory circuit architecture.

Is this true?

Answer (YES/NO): YES